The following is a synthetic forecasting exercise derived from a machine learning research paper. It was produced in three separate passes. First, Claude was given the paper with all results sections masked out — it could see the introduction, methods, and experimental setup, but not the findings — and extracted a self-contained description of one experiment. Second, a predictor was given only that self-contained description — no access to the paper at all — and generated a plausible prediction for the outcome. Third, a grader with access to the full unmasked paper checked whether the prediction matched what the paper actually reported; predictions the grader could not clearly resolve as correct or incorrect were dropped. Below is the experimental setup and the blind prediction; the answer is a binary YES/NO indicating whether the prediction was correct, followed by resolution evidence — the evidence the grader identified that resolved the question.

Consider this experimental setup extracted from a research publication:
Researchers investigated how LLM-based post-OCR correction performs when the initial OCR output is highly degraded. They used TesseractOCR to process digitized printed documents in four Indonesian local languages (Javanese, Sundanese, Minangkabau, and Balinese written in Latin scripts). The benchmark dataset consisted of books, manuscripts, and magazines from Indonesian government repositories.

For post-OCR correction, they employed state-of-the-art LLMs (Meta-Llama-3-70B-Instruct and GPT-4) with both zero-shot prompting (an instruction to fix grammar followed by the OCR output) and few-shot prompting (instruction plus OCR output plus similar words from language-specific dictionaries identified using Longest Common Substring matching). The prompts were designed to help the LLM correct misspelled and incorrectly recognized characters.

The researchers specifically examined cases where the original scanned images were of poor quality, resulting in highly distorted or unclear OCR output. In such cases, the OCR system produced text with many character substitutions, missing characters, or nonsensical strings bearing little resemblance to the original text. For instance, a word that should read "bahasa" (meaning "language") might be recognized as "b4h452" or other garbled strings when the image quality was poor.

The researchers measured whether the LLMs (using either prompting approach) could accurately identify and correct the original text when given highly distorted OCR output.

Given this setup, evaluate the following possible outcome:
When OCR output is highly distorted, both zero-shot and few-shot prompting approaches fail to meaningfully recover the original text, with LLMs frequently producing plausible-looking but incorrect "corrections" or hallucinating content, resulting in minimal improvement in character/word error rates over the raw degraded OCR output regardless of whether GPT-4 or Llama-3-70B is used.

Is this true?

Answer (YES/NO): YES